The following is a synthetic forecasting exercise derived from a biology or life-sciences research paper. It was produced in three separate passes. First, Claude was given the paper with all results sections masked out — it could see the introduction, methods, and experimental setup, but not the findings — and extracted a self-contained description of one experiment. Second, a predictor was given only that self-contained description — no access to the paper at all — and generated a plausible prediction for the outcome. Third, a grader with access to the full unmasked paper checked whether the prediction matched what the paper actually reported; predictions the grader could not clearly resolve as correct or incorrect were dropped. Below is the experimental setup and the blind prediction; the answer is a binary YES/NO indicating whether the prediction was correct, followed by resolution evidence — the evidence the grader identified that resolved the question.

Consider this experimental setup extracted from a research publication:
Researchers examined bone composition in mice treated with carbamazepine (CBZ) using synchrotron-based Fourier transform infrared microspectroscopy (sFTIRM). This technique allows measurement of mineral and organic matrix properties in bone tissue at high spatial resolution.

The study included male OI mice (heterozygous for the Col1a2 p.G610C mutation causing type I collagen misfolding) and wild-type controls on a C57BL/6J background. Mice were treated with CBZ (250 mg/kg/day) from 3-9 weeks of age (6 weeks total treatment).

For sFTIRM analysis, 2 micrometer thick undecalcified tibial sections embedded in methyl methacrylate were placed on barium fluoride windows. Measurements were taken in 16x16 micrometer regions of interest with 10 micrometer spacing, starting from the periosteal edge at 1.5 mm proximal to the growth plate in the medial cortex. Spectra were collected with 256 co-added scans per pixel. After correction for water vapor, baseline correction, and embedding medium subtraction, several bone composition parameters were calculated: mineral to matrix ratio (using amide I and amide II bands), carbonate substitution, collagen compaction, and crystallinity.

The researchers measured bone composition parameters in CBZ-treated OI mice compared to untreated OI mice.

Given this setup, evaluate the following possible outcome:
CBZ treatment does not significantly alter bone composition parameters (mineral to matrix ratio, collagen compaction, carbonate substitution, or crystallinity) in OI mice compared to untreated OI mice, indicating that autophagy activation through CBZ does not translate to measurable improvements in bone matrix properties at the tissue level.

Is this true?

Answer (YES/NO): YES